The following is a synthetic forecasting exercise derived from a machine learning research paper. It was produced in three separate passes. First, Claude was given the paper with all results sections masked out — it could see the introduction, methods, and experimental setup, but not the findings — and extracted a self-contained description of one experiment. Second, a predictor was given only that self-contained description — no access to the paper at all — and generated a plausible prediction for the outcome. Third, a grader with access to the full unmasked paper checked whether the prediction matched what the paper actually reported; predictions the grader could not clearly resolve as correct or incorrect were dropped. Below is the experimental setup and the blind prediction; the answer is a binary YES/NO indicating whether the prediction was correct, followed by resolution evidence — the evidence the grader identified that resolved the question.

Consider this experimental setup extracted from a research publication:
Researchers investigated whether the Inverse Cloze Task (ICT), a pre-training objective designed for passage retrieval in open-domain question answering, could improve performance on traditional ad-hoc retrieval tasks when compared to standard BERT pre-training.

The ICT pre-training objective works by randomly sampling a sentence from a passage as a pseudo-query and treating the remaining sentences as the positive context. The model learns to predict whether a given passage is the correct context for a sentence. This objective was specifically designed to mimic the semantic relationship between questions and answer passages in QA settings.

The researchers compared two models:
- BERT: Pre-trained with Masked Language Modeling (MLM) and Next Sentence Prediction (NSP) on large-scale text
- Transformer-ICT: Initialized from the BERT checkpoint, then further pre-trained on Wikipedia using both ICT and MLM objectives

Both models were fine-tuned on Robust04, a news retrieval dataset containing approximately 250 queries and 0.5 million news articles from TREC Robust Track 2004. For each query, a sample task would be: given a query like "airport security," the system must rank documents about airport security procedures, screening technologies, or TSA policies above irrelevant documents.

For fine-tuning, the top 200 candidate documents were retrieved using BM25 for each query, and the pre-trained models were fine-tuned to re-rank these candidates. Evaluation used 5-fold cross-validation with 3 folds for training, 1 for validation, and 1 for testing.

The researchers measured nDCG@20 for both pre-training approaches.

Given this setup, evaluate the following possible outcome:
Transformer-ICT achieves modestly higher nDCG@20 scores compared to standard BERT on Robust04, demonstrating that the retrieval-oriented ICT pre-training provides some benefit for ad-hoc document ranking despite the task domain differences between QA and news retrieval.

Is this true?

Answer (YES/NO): NO